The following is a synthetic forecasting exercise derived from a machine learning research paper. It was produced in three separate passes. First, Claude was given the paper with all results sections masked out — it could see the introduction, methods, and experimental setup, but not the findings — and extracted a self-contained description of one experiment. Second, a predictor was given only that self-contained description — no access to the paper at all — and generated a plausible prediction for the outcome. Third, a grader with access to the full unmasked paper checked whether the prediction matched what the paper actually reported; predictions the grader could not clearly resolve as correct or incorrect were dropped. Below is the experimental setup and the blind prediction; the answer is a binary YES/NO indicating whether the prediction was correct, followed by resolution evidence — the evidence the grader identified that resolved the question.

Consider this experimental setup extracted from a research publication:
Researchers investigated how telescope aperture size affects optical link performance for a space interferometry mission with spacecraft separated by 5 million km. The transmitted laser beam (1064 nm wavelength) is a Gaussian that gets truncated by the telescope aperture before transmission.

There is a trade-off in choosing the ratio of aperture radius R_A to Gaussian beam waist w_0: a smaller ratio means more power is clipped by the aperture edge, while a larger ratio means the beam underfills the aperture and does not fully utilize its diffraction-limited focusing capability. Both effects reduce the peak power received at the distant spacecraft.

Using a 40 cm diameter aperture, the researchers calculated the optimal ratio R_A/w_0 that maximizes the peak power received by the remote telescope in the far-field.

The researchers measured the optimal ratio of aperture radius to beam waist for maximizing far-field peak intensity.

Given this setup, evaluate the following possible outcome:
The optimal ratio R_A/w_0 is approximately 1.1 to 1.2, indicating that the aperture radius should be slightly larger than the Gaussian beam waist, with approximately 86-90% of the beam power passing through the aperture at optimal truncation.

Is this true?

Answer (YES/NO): NO